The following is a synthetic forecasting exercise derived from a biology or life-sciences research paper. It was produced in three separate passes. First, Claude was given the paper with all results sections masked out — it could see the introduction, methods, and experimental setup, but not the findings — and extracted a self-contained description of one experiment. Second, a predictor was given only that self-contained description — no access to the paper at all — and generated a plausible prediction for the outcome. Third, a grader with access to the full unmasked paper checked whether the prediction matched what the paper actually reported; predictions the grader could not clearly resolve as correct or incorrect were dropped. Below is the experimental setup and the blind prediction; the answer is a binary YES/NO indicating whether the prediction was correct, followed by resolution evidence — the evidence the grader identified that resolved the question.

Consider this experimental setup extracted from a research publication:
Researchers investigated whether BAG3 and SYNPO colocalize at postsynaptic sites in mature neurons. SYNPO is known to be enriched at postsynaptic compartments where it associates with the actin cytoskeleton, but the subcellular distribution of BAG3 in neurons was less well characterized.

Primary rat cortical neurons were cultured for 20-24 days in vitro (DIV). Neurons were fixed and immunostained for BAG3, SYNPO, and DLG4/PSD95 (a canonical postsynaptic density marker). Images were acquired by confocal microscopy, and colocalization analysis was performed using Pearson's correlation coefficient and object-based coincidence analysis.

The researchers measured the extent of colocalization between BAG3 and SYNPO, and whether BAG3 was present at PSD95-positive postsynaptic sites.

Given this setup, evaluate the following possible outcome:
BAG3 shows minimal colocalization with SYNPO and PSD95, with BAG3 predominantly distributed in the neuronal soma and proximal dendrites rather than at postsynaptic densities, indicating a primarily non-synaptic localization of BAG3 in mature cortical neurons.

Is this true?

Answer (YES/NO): NO